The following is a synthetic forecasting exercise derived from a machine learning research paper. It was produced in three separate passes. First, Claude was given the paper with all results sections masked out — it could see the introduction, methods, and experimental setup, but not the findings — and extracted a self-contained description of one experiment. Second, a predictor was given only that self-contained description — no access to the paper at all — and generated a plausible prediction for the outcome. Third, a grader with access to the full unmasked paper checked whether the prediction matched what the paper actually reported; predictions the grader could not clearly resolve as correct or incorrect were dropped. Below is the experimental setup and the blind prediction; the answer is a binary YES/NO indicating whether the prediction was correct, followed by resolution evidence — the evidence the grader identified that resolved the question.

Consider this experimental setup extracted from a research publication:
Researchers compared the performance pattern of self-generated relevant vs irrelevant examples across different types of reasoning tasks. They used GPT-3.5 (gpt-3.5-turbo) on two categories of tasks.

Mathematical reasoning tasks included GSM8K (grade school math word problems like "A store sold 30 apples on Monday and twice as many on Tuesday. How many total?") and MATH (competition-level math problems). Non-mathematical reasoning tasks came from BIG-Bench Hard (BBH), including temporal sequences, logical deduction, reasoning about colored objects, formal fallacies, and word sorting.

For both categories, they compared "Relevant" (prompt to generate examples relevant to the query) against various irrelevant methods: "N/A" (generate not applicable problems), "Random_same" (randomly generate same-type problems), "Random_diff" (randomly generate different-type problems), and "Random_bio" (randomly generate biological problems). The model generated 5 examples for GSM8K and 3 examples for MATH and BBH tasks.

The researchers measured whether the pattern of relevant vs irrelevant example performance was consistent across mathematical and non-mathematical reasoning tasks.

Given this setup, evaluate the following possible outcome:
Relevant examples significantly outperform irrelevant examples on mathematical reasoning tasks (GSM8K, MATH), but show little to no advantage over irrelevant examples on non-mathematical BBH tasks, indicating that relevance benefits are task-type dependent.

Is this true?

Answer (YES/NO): NO